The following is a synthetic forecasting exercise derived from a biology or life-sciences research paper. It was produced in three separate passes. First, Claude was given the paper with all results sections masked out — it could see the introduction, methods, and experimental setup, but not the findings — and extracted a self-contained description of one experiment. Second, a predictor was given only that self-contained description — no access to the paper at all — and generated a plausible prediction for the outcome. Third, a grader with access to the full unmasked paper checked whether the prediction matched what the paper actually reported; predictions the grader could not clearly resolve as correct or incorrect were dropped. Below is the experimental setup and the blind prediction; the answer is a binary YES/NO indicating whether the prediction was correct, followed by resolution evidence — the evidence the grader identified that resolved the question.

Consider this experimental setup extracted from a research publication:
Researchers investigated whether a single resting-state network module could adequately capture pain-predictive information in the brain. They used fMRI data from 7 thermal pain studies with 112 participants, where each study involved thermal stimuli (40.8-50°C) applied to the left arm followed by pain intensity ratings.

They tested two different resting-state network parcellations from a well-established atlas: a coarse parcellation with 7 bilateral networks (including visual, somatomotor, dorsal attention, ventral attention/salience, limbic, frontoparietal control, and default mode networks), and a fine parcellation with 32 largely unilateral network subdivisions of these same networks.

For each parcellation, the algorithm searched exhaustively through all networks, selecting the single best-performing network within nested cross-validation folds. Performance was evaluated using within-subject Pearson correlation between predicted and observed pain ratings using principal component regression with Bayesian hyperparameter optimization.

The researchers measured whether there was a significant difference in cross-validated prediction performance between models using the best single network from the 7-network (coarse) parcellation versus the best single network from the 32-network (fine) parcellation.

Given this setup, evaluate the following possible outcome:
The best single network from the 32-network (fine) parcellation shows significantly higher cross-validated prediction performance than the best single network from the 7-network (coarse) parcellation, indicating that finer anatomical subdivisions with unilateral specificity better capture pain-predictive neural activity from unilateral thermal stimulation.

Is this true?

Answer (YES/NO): NO